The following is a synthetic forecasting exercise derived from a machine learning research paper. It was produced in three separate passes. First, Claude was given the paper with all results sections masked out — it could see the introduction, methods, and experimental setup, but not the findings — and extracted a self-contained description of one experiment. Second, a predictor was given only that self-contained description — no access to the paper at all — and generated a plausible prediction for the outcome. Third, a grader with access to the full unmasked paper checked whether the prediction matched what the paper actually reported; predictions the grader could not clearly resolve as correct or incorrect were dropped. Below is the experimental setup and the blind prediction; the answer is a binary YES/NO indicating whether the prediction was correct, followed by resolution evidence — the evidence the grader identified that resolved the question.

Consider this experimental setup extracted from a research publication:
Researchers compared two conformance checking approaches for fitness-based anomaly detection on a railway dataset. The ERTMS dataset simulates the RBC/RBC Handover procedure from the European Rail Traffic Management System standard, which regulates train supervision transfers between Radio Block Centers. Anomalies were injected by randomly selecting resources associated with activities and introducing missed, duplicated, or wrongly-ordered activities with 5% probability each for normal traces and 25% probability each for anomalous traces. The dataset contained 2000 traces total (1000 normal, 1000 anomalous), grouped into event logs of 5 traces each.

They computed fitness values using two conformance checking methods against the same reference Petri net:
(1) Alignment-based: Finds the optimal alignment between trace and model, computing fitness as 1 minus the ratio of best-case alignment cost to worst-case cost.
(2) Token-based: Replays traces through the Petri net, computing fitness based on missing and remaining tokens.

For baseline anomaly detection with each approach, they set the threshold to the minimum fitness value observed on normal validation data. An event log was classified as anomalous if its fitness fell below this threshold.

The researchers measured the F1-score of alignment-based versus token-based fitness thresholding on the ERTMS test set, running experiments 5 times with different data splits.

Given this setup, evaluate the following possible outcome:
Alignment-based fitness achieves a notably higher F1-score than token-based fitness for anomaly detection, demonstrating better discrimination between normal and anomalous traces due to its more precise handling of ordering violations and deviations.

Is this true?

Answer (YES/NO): NO